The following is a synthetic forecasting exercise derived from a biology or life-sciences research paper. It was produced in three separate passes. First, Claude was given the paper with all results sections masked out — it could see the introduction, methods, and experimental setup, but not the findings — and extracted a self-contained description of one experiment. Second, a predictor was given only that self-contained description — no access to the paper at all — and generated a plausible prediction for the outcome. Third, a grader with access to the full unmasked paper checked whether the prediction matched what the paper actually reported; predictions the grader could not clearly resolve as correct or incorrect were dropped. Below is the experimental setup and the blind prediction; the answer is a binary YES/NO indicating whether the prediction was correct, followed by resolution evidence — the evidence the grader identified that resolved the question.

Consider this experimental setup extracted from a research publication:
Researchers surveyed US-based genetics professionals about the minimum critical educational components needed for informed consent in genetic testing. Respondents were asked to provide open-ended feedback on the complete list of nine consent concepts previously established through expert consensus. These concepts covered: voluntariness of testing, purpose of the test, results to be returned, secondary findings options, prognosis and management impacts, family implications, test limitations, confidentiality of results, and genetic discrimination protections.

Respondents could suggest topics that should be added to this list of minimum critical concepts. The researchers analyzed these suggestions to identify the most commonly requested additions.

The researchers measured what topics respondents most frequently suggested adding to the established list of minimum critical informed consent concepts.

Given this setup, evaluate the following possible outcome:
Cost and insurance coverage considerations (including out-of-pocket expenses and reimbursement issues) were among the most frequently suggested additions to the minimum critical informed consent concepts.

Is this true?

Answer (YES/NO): YES